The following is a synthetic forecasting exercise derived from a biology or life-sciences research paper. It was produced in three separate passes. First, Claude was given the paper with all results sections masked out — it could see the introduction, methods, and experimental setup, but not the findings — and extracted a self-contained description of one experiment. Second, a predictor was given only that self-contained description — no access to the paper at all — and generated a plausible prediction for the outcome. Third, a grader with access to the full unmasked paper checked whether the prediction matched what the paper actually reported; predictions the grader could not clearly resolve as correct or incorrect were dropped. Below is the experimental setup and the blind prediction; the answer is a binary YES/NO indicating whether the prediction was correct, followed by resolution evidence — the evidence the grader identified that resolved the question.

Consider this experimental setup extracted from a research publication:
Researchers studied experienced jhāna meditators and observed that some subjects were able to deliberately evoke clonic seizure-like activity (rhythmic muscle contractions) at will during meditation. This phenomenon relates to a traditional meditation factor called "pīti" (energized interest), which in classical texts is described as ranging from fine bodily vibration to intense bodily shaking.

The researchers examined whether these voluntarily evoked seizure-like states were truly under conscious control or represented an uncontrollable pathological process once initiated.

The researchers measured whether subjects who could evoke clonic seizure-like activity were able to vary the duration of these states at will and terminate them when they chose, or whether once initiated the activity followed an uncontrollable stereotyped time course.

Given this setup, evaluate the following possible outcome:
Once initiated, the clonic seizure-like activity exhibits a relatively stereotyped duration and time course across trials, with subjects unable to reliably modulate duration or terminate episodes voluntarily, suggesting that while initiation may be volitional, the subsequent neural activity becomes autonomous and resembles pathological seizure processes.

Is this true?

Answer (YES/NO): NO